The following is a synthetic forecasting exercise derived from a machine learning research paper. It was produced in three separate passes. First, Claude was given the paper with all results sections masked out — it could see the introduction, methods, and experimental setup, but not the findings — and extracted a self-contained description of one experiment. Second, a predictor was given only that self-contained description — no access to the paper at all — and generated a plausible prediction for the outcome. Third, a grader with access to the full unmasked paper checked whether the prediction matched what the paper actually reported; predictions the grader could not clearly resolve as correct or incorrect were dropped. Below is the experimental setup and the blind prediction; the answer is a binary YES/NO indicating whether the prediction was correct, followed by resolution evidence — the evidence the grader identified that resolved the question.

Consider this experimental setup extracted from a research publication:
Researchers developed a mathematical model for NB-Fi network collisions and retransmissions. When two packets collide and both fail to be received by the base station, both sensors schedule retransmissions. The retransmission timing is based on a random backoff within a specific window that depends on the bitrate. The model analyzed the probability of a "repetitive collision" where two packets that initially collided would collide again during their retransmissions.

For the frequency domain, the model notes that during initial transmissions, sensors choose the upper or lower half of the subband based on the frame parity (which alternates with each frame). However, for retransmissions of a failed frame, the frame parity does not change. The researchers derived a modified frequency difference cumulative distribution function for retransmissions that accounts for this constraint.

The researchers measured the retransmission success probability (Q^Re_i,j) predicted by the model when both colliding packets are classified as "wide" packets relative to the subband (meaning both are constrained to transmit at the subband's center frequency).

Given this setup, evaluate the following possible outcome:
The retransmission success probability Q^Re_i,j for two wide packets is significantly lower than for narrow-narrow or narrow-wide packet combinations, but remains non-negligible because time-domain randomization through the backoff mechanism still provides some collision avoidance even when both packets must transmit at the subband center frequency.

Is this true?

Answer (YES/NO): NO